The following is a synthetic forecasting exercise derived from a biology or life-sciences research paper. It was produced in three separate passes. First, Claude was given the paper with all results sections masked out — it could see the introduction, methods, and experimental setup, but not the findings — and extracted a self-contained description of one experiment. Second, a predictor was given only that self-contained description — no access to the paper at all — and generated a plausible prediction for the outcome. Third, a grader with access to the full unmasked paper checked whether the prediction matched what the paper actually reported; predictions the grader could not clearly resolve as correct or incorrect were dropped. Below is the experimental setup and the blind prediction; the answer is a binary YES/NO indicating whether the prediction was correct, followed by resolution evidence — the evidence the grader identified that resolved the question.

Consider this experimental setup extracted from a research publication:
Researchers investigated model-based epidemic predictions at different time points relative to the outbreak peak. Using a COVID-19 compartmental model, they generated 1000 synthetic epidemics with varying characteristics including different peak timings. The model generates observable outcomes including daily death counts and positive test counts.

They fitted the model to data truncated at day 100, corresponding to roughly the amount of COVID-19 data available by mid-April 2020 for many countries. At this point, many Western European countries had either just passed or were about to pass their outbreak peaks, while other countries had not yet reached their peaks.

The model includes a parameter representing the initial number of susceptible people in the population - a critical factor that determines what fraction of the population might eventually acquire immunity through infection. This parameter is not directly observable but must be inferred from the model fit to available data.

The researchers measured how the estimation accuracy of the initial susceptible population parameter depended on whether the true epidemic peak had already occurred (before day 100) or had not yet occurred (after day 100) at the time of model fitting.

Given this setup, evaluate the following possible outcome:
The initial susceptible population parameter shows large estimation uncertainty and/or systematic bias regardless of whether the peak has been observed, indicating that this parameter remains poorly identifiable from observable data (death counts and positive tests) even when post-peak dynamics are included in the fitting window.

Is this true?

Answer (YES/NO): NO